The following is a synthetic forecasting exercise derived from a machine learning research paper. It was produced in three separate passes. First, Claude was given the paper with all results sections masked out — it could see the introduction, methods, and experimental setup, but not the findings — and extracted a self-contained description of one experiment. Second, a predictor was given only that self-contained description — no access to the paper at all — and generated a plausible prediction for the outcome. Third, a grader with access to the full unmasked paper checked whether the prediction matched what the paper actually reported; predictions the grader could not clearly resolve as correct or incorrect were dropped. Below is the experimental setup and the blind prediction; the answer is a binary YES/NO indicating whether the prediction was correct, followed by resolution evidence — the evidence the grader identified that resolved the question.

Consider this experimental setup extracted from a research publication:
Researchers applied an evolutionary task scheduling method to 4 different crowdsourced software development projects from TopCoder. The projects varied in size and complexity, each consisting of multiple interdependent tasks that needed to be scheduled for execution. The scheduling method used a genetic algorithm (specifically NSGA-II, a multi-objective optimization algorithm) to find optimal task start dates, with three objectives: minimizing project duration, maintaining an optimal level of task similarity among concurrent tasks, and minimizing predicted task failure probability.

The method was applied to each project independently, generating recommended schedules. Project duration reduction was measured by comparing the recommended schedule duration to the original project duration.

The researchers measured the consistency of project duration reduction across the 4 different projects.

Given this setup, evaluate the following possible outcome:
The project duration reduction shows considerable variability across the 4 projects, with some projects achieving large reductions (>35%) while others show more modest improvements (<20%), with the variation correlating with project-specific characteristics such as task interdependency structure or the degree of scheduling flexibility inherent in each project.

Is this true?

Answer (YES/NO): NO